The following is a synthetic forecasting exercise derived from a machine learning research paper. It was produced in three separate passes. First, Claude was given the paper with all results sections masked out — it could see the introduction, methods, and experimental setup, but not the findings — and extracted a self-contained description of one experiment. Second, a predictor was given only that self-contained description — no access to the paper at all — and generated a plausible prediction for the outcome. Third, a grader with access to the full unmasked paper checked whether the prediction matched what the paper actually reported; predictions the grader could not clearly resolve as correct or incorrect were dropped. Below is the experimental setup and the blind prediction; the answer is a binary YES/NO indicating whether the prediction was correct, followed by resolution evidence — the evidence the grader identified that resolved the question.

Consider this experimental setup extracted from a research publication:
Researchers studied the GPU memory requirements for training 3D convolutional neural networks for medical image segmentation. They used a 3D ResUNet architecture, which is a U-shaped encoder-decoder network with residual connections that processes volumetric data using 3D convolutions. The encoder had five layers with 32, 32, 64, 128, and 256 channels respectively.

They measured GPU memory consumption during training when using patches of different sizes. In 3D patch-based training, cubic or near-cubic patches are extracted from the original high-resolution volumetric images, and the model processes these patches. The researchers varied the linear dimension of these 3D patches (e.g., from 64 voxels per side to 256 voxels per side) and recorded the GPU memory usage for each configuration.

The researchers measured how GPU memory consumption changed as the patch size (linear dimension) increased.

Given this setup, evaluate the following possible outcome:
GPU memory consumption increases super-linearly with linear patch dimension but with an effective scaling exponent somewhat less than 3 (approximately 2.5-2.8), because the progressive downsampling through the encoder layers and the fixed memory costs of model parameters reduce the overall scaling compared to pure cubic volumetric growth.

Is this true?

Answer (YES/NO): NO